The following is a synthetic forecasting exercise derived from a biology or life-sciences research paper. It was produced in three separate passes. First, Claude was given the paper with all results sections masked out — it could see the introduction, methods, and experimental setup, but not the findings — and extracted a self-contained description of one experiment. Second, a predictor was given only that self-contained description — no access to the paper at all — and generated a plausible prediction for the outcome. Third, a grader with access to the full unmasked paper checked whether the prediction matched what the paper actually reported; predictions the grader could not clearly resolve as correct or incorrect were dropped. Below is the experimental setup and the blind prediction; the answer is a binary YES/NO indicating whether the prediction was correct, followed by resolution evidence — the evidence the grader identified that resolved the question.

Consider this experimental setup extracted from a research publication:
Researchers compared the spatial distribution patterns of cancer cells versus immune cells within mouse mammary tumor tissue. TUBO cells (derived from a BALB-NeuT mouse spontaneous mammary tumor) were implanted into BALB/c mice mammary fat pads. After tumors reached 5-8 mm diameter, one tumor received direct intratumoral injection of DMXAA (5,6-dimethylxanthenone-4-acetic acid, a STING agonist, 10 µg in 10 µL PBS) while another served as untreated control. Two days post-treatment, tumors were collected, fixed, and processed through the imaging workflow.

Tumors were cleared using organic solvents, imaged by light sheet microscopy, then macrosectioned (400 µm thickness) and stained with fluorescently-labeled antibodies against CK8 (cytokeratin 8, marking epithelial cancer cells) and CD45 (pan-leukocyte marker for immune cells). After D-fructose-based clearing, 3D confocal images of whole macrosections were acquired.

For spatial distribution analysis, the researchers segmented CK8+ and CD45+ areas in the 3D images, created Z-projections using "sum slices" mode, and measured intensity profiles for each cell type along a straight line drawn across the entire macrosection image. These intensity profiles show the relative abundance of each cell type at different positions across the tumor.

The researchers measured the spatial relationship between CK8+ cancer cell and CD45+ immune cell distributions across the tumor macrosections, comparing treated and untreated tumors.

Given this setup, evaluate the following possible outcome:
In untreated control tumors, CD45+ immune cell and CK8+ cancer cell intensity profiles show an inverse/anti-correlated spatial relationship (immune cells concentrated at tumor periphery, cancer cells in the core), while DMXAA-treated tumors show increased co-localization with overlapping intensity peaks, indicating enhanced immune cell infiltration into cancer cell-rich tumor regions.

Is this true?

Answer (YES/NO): YES